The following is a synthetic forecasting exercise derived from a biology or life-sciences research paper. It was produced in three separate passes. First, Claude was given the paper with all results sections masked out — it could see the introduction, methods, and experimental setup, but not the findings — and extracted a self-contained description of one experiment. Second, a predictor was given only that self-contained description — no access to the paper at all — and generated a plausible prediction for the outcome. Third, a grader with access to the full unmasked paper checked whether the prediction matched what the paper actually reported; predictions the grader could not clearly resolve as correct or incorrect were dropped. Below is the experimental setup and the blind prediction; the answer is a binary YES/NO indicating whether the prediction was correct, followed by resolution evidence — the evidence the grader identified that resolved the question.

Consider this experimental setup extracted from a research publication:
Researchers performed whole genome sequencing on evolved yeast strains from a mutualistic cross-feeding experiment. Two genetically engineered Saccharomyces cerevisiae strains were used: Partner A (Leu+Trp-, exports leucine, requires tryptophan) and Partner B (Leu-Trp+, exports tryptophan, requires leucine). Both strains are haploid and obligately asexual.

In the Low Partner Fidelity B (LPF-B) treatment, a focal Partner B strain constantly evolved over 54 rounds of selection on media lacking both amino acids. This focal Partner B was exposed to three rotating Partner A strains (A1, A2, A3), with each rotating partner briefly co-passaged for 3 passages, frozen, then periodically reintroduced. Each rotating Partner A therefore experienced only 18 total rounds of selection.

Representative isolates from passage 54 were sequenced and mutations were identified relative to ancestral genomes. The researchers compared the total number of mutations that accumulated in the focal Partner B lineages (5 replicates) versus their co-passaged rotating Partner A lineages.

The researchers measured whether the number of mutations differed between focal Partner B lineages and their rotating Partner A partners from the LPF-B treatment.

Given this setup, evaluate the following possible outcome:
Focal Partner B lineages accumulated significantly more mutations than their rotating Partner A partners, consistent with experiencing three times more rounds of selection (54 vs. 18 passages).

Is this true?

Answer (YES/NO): YES